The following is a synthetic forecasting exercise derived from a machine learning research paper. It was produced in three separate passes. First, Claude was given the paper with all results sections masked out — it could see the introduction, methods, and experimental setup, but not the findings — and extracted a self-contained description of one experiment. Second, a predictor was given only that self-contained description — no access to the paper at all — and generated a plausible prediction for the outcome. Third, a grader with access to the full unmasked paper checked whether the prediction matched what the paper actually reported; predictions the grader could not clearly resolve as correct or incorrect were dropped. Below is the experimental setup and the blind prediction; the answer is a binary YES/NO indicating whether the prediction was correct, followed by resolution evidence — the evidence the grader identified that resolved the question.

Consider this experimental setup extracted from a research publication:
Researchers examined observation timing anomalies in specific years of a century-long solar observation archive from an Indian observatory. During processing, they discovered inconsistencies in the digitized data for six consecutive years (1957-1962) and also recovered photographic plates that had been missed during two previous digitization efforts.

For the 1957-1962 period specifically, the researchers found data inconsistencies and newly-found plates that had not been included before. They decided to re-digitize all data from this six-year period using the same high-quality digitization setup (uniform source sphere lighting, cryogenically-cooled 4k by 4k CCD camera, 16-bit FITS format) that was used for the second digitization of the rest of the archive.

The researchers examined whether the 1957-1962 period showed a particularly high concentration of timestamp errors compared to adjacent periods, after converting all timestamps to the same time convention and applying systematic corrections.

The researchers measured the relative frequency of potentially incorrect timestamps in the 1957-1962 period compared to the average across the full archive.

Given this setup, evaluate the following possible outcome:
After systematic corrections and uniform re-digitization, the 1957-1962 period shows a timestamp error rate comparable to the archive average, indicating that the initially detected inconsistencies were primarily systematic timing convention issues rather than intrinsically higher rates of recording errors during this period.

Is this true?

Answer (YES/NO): NO